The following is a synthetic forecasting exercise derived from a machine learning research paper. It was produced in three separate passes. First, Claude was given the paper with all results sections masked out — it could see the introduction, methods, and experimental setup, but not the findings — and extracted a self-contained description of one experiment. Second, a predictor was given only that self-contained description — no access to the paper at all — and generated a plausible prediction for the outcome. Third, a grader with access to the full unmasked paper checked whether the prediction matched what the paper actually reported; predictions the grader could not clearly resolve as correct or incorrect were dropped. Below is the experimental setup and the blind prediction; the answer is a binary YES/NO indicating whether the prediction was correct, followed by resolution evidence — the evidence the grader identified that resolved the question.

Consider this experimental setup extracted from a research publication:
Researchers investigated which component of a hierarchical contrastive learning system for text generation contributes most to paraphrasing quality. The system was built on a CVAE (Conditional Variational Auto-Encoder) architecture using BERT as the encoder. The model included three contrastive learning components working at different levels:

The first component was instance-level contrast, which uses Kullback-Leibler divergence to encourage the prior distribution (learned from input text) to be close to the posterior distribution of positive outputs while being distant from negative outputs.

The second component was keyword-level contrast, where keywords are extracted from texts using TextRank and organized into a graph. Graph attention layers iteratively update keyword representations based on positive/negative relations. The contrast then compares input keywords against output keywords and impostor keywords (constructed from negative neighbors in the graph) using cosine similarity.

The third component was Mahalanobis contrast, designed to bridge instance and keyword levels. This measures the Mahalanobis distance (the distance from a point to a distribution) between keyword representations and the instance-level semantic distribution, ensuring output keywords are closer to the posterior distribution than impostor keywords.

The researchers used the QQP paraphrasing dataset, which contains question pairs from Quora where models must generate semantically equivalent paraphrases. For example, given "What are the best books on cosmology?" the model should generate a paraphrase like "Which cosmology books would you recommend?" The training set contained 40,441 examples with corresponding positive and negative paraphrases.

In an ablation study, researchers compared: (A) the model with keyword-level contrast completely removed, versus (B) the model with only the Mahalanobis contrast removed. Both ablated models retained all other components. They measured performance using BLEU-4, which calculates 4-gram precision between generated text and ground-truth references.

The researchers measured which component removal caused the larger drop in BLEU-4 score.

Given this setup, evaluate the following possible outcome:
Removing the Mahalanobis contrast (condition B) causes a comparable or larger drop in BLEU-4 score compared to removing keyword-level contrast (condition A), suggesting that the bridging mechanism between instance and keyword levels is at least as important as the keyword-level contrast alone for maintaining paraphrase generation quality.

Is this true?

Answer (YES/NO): NO